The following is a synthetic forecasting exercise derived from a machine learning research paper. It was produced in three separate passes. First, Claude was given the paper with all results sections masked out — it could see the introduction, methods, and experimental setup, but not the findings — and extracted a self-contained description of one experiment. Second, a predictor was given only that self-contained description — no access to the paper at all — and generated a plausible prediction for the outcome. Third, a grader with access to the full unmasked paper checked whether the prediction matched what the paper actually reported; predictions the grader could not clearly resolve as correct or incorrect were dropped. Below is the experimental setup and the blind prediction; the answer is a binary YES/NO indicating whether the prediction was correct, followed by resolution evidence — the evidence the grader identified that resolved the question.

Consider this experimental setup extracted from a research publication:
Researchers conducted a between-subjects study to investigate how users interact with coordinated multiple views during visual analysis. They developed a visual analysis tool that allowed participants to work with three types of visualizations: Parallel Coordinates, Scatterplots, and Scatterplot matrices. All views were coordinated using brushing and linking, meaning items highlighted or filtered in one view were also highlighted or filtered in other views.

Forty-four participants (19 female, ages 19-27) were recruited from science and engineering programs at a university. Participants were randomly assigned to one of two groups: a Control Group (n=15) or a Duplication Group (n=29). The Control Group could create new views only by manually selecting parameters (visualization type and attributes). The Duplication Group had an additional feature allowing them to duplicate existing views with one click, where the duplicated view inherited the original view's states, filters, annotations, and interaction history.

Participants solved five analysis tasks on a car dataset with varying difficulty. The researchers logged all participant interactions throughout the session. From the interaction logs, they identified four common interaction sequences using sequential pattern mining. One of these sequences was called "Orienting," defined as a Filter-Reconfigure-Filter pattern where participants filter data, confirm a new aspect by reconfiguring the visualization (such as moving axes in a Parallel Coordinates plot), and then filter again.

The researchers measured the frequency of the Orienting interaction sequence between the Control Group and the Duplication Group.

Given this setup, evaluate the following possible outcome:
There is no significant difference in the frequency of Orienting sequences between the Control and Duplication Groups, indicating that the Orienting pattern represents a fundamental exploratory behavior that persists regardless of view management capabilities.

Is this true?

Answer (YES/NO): NO